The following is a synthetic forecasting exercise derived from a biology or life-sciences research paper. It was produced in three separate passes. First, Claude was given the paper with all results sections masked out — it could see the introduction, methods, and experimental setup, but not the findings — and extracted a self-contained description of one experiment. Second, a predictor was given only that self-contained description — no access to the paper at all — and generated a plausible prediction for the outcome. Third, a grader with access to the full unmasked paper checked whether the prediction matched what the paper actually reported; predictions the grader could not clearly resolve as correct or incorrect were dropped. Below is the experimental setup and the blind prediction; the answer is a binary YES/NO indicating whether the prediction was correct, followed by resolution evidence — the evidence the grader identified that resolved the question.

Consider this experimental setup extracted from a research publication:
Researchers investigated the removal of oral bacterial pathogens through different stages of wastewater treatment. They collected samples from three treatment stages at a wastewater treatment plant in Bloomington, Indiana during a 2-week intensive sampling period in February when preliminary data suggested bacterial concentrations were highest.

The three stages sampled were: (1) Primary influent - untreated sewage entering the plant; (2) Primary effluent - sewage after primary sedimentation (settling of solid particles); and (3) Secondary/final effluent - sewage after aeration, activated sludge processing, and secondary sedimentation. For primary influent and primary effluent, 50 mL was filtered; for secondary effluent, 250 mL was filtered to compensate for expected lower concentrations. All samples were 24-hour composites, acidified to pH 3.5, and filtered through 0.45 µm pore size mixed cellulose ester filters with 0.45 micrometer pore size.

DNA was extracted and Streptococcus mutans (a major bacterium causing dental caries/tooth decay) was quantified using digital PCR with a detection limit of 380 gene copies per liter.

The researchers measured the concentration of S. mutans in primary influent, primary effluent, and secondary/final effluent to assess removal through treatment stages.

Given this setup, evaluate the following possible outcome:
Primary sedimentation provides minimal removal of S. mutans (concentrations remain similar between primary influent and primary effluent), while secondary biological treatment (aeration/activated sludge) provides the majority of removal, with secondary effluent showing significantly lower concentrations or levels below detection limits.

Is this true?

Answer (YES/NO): YES